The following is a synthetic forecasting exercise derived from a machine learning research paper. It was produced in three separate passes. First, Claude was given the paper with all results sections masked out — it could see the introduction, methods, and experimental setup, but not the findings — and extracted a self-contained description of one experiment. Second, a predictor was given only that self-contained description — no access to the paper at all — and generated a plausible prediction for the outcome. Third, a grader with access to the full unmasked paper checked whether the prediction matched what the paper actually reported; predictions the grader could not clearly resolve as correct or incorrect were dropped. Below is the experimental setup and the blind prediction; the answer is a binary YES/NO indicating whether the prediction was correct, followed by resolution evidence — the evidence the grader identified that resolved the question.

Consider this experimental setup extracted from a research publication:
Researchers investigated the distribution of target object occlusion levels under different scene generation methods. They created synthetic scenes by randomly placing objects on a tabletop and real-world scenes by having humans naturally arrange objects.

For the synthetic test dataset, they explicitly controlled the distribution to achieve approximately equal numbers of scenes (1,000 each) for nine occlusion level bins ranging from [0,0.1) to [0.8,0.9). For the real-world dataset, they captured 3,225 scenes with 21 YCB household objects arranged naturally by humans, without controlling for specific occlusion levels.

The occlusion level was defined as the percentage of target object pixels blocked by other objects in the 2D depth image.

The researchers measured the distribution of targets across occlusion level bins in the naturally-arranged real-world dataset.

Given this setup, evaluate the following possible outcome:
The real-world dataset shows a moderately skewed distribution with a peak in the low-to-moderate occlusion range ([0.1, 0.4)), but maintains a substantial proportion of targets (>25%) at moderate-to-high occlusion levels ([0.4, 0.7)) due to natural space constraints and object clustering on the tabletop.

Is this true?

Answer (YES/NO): NO